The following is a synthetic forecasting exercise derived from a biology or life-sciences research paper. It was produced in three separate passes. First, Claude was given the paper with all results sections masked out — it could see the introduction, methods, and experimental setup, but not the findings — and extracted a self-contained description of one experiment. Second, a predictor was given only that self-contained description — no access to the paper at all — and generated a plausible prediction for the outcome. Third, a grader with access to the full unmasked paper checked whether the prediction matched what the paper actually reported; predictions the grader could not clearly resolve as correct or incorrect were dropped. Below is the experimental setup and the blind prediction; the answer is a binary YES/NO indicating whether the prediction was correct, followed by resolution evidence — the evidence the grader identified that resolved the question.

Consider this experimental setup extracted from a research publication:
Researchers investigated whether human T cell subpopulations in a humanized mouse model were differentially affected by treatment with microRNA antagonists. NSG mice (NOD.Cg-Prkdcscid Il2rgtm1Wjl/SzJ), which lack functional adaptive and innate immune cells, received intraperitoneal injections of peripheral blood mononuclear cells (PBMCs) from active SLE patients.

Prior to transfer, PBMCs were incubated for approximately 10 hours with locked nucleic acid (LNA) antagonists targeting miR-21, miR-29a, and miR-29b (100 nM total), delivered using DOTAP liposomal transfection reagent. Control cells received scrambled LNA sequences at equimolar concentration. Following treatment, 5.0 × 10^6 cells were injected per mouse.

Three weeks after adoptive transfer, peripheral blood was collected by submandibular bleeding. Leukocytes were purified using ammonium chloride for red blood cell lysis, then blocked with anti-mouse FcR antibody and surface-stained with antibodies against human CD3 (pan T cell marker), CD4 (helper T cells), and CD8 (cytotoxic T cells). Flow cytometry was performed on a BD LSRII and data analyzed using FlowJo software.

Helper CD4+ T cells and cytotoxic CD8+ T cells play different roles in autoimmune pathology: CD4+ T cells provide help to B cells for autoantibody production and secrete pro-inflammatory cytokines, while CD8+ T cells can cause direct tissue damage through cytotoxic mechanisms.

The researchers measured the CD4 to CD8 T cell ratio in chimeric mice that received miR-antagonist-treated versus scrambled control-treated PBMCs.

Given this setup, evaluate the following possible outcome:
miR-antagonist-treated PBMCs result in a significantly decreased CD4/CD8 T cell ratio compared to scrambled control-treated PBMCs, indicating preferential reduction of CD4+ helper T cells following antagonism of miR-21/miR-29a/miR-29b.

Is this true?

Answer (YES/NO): NO